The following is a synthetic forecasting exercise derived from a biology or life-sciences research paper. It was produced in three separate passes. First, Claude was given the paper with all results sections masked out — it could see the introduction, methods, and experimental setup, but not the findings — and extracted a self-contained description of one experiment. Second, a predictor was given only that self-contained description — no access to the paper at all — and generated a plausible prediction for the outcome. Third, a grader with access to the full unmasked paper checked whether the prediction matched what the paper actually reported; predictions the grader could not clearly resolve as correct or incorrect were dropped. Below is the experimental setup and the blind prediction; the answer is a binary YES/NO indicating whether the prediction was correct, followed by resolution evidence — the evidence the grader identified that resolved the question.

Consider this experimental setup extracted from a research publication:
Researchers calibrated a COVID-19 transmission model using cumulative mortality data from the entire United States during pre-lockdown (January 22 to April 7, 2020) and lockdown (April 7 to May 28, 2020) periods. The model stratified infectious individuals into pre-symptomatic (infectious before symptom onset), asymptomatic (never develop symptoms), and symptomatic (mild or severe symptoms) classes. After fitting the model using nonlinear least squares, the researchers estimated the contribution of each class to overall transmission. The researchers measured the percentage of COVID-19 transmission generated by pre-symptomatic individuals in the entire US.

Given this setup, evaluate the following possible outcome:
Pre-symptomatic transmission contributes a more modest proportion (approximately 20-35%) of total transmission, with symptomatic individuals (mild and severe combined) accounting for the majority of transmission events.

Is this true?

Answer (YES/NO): NO